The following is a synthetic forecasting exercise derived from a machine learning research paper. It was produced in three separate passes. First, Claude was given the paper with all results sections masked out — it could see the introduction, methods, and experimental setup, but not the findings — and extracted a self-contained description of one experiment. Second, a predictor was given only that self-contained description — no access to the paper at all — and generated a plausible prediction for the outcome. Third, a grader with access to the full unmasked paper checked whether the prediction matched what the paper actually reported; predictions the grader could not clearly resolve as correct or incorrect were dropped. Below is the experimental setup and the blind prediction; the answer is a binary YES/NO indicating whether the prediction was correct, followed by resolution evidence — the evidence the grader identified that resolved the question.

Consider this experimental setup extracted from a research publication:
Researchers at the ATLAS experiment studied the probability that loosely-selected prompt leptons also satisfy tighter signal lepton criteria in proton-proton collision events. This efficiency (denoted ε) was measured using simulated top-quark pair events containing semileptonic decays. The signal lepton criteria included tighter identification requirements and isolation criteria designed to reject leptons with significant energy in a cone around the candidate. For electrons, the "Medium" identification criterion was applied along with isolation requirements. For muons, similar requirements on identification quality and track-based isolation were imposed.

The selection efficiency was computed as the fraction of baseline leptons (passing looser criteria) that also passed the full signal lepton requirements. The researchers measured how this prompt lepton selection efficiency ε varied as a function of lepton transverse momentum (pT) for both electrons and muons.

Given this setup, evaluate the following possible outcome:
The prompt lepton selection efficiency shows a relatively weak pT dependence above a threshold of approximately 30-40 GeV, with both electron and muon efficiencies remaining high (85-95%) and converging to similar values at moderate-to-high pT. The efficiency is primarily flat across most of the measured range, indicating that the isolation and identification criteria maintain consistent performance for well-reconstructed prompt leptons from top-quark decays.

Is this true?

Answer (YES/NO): NO